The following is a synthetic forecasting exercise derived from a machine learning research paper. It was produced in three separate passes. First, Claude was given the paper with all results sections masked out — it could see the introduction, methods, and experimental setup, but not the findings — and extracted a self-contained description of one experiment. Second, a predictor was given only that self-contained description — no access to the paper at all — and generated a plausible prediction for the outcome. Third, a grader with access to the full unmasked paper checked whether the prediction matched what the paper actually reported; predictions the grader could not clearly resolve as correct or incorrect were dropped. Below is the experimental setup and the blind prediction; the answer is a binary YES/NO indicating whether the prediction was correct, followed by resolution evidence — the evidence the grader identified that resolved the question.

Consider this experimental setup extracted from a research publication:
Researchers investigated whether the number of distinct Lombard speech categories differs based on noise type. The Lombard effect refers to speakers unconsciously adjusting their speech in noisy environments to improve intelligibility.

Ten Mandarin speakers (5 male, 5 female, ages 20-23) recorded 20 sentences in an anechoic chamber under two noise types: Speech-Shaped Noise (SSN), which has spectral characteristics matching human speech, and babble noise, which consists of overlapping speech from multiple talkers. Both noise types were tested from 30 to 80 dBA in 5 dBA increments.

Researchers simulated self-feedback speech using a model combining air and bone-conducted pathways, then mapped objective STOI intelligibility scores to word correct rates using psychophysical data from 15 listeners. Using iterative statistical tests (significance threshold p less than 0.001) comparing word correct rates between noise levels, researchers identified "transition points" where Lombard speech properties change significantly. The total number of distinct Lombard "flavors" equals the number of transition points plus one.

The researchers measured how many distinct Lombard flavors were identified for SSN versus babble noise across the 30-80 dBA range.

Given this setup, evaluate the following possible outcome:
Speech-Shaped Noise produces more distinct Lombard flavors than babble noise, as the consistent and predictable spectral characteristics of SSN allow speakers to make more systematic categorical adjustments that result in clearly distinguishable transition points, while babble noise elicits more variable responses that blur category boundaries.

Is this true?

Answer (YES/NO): NO